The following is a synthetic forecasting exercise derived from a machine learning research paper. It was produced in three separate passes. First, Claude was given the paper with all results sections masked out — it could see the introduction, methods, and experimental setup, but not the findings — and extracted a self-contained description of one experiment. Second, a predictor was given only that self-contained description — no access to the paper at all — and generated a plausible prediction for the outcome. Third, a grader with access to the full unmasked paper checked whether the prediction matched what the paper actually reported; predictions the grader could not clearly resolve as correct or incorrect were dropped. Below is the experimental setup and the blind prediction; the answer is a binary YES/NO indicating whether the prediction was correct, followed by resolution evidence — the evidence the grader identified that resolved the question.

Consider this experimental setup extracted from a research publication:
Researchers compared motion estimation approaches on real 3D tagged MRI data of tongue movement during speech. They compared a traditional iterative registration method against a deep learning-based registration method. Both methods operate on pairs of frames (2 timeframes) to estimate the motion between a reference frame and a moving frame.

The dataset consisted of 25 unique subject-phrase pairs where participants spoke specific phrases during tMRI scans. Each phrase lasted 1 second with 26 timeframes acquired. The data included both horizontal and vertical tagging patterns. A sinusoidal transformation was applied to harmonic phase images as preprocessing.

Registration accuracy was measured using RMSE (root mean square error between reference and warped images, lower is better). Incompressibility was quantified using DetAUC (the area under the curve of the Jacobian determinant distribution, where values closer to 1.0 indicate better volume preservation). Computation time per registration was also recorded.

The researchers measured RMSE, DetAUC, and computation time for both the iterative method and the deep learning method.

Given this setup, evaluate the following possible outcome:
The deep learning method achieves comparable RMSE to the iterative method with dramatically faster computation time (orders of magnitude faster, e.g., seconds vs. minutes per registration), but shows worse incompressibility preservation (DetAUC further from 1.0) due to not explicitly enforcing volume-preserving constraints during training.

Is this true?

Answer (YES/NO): NO